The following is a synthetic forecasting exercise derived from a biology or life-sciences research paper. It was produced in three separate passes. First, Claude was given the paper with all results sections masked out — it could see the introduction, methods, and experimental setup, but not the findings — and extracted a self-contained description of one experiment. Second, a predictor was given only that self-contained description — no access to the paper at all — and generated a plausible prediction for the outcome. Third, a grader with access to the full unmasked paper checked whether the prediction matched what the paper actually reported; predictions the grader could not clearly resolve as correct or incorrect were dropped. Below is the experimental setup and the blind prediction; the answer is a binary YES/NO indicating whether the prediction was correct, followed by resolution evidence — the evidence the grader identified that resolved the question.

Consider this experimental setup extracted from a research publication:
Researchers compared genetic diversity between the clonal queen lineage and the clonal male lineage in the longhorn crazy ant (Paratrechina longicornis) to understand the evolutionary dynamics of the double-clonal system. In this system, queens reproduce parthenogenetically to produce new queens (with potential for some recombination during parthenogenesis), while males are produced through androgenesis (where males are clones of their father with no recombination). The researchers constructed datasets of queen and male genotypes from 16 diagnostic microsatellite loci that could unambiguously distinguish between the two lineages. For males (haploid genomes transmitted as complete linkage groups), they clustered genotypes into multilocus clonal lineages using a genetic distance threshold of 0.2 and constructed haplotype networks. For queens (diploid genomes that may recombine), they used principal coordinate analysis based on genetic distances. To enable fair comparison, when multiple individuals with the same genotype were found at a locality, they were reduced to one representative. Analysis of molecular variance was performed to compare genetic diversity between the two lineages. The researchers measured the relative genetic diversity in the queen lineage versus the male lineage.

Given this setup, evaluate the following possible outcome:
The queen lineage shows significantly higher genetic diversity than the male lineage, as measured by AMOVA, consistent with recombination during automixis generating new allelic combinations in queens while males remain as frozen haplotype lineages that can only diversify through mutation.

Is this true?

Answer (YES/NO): NO